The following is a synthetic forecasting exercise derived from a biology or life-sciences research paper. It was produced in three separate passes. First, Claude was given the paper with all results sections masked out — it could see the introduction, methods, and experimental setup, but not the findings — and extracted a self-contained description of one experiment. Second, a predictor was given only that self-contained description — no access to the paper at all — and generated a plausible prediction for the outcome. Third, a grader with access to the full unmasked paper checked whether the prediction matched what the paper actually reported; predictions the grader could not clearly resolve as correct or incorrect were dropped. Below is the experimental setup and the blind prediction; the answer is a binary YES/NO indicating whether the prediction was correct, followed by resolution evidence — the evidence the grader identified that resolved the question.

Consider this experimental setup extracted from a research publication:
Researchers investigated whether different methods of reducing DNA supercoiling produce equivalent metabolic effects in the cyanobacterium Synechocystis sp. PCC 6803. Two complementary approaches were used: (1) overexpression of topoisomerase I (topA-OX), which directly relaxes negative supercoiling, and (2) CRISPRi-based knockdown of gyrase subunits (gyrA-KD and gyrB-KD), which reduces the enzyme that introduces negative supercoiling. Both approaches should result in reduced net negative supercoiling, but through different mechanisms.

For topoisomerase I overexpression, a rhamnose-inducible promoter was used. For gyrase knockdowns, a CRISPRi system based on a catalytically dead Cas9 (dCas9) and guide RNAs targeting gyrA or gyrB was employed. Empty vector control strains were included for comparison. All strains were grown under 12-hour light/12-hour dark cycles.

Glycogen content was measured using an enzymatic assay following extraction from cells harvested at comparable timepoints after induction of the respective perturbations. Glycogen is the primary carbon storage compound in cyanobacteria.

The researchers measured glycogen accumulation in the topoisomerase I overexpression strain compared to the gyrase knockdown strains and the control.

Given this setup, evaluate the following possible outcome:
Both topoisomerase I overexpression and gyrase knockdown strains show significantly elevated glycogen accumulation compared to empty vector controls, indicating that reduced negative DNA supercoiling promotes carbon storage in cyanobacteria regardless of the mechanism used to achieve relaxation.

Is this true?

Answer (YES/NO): NO